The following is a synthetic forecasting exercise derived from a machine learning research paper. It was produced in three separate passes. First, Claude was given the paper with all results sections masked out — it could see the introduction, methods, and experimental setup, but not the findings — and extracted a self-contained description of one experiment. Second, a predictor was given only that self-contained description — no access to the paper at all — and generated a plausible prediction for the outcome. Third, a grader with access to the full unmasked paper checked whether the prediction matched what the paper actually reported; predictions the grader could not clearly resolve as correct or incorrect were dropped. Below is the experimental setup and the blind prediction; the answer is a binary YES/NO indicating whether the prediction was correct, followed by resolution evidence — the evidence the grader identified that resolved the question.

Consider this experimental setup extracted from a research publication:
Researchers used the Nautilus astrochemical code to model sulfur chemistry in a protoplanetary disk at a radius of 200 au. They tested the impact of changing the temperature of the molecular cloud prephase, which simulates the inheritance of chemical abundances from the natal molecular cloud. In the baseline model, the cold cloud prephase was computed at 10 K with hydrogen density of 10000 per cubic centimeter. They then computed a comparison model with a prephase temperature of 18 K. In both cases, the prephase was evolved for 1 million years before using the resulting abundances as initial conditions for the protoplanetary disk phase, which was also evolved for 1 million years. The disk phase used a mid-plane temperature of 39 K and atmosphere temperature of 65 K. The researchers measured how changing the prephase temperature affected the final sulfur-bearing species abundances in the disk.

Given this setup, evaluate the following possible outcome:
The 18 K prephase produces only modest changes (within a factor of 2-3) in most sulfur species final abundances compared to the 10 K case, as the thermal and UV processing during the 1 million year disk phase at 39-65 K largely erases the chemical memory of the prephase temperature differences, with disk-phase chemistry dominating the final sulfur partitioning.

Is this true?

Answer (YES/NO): YES